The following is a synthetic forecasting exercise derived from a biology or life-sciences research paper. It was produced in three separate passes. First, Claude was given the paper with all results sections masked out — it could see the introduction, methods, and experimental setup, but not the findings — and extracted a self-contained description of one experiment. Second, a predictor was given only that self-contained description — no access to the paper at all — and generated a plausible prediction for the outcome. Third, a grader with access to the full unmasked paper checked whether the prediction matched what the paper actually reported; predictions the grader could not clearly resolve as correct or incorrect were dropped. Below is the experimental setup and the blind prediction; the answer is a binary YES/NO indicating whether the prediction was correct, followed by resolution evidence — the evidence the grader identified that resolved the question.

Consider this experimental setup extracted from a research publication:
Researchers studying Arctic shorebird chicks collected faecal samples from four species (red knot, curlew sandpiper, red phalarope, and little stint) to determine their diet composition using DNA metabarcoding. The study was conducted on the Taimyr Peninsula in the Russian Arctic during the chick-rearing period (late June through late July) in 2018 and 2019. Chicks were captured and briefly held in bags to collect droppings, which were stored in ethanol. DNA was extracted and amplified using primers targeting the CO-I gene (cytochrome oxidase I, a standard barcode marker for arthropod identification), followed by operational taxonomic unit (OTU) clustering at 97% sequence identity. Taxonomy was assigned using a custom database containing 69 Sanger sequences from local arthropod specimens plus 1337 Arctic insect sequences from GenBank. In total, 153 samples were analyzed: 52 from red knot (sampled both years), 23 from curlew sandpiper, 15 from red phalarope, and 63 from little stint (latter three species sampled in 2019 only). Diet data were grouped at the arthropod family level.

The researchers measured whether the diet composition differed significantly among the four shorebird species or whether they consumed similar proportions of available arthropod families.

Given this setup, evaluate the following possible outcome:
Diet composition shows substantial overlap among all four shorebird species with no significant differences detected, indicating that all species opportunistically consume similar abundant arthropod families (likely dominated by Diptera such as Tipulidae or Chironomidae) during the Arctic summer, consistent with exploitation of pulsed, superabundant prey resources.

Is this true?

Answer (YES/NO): NO